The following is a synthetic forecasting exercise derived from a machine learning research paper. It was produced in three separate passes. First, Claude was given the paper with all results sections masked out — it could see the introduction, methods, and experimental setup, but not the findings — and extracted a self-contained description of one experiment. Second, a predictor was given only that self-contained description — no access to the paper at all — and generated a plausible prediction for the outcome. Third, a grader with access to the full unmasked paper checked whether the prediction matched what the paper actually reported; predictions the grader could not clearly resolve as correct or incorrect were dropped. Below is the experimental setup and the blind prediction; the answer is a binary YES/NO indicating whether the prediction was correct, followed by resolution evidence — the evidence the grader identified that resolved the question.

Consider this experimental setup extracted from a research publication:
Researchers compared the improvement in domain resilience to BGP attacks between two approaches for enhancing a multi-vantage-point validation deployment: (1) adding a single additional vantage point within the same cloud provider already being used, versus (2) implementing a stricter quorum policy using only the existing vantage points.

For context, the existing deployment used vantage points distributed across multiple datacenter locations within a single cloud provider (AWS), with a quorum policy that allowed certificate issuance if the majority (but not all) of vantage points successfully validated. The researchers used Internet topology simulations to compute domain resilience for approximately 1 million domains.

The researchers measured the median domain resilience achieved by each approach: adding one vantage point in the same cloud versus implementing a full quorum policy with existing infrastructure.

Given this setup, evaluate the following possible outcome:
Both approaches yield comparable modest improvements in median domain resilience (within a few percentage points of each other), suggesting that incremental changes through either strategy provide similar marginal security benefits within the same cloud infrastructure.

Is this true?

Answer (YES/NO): NO